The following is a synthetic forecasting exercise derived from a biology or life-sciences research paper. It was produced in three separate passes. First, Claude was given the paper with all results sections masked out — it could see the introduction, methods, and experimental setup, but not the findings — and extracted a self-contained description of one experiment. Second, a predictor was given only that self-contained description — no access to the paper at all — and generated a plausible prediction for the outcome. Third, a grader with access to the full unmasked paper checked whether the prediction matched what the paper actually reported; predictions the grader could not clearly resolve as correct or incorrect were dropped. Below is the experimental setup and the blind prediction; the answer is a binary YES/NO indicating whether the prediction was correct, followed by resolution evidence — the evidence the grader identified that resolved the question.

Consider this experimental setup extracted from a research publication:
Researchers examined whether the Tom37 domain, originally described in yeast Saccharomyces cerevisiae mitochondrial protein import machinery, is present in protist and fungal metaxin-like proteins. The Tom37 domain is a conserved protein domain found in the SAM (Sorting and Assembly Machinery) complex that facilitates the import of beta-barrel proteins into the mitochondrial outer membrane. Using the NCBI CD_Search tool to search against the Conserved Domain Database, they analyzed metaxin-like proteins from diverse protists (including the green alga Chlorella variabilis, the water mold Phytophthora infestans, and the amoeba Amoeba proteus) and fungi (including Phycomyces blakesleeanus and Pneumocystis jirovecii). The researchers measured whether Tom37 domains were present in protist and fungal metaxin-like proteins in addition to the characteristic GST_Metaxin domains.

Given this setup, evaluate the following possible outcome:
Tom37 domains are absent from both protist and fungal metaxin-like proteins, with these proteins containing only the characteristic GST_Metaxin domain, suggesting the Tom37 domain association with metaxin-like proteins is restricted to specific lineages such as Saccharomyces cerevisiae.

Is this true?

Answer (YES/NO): NO